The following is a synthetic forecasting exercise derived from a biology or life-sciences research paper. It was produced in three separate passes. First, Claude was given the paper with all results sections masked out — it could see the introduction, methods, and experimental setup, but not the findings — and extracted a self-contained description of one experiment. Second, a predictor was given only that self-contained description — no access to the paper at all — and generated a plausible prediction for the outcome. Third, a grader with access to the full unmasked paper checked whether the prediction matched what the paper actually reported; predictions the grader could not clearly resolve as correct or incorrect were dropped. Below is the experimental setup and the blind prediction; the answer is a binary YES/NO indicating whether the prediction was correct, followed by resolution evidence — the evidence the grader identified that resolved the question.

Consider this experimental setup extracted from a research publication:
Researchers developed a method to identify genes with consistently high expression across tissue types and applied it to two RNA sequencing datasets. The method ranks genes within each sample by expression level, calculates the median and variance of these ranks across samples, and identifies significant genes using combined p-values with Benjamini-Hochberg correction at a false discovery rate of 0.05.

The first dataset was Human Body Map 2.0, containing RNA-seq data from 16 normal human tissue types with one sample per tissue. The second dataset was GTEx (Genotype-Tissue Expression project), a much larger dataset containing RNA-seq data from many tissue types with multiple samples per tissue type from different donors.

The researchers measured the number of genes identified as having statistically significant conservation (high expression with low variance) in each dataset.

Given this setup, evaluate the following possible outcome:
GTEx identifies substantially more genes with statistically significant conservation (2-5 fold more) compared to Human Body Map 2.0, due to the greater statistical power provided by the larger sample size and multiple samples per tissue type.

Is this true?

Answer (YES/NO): NO